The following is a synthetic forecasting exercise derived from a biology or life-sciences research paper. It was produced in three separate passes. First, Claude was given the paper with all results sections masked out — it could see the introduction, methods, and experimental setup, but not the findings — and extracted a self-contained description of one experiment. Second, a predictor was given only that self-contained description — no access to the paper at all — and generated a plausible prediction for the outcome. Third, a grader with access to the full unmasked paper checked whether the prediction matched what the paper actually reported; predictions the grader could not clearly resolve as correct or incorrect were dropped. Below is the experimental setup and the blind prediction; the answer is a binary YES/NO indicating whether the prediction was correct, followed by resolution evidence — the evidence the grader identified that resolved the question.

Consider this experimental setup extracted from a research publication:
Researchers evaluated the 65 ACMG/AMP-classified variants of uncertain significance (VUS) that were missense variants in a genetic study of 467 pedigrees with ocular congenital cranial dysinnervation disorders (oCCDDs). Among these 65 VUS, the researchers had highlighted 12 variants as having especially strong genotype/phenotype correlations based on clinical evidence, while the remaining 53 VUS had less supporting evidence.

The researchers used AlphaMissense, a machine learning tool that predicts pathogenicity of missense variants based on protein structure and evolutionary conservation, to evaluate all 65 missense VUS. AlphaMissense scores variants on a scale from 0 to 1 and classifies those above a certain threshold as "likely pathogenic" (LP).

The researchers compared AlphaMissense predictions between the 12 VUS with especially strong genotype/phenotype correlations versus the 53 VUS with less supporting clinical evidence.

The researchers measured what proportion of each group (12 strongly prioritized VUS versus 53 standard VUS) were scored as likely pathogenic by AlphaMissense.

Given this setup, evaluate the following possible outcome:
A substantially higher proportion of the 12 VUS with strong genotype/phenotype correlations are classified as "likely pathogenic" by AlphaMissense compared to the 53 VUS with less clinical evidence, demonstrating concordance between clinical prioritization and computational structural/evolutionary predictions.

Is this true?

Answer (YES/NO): YES